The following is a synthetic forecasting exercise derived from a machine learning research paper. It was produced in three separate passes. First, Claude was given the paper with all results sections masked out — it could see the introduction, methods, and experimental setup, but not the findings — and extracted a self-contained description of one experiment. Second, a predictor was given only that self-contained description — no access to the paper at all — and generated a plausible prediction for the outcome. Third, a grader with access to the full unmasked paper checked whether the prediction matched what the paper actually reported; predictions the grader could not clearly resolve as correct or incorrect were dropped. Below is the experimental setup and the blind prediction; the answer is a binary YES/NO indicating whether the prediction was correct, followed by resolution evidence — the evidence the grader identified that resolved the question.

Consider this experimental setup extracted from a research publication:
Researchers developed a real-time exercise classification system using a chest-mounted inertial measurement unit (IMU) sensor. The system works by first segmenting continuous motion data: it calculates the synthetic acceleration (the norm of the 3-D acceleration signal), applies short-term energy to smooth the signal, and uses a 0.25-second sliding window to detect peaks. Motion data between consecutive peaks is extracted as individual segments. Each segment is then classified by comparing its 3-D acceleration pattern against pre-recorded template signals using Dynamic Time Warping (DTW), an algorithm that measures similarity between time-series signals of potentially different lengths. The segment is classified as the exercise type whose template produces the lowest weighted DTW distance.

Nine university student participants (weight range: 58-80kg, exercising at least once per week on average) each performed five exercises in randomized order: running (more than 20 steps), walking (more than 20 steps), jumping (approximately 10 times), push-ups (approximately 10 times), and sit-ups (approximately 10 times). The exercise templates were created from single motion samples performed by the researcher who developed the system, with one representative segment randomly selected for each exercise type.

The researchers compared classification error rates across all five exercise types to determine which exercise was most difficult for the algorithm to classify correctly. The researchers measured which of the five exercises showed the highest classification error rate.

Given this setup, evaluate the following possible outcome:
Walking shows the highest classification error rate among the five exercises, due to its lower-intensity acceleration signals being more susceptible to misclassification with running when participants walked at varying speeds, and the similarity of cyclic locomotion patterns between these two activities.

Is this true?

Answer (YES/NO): NO